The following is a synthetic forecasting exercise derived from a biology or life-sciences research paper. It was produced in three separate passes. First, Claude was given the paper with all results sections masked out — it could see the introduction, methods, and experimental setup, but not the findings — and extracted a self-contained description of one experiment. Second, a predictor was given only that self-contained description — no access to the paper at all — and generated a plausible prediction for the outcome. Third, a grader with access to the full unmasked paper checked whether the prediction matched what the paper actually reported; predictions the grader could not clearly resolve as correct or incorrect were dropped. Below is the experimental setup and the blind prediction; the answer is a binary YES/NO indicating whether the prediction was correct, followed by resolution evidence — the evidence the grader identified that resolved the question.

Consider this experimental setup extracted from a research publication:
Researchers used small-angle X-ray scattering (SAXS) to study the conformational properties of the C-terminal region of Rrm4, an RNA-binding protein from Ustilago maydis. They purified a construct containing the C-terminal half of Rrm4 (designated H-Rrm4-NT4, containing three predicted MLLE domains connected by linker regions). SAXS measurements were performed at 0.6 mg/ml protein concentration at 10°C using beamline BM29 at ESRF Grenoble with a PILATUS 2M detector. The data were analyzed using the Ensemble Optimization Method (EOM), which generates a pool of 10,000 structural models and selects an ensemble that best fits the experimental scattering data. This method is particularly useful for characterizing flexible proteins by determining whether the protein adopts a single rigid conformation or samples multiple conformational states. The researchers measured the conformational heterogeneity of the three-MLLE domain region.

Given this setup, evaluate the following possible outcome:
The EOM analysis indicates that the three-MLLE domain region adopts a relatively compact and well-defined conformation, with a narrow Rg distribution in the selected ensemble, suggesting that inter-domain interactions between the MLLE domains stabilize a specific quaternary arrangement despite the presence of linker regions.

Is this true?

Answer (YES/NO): NO